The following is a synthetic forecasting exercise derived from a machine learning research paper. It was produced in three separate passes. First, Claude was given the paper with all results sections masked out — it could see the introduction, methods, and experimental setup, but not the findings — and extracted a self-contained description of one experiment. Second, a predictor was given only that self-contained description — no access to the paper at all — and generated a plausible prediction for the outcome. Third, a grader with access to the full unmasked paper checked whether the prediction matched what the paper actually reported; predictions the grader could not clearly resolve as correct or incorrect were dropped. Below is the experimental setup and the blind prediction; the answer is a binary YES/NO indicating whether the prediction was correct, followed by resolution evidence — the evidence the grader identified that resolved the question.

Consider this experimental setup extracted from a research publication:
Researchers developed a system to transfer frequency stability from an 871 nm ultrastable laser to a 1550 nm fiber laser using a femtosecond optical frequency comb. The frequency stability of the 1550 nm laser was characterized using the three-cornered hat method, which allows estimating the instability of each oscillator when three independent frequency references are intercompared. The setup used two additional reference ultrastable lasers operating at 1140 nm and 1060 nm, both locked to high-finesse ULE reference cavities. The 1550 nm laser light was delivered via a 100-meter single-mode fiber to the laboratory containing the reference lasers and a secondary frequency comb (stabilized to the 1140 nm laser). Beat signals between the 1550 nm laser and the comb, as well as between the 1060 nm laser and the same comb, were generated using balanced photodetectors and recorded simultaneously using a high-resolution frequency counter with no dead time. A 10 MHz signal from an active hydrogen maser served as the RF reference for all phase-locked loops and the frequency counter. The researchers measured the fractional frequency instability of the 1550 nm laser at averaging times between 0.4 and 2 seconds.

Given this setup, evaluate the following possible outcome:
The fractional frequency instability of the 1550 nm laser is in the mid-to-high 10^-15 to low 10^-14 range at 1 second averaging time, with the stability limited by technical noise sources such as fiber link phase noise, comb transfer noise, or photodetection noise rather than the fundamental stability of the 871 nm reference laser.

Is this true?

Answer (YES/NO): NO